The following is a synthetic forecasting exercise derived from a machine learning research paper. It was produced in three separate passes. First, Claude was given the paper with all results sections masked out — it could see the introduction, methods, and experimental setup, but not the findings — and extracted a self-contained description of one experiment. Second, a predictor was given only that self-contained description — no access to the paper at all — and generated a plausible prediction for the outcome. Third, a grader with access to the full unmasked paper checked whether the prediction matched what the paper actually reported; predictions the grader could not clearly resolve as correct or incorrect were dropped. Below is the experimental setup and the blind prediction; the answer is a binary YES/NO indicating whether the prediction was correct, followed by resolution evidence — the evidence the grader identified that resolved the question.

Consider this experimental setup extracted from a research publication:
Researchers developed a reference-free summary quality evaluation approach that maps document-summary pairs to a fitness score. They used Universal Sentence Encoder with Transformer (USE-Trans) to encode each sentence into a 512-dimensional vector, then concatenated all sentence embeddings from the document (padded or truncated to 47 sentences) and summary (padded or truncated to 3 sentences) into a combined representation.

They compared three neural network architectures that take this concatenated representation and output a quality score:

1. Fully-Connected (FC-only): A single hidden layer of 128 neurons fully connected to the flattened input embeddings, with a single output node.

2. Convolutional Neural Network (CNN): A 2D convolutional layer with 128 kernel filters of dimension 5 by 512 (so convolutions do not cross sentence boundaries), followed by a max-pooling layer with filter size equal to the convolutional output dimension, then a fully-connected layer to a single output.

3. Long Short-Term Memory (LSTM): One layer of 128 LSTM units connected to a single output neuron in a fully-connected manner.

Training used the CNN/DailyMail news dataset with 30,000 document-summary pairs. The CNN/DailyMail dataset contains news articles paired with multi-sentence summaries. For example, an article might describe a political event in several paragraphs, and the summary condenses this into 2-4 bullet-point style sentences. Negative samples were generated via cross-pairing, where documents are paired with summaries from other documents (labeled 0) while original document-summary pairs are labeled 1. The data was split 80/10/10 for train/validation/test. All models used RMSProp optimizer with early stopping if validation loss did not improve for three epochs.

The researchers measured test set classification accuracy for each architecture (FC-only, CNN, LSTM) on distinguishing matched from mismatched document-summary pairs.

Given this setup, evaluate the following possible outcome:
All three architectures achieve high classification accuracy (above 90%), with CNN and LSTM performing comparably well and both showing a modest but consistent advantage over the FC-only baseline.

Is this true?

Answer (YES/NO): NO